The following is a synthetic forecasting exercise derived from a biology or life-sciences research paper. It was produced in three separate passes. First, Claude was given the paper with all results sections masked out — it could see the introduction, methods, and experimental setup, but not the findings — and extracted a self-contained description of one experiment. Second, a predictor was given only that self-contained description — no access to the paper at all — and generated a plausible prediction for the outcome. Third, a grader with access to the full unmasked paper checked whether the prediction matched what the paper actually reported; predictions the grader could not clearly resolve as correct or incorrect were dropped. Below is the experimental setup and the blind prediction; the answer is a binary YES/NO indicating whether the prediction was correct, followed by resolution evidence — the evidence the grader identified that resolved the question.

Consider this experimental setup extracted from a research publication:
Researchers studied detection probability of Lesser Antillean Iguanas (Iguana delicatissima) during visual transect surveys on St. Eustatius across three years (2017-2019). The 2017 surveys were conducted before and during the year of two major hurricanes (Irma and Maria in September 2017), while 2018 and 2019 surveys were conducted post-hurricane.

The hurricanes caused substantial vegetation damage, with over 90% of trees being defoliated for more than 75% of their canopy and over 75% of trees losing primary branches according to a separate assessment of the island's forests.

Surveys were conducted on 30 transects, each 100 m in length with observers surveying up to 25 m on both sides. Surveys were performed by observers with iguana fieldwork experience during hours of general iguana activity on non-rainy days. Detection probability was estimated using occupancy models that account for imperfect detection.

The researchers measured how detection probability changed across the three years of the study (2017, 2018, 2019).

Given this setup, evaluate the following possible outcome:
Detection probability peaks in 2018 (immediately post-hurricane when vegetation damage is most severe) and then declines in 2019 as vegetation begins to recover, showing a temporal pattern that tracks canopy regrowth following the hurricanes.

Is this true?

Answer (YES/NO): NO